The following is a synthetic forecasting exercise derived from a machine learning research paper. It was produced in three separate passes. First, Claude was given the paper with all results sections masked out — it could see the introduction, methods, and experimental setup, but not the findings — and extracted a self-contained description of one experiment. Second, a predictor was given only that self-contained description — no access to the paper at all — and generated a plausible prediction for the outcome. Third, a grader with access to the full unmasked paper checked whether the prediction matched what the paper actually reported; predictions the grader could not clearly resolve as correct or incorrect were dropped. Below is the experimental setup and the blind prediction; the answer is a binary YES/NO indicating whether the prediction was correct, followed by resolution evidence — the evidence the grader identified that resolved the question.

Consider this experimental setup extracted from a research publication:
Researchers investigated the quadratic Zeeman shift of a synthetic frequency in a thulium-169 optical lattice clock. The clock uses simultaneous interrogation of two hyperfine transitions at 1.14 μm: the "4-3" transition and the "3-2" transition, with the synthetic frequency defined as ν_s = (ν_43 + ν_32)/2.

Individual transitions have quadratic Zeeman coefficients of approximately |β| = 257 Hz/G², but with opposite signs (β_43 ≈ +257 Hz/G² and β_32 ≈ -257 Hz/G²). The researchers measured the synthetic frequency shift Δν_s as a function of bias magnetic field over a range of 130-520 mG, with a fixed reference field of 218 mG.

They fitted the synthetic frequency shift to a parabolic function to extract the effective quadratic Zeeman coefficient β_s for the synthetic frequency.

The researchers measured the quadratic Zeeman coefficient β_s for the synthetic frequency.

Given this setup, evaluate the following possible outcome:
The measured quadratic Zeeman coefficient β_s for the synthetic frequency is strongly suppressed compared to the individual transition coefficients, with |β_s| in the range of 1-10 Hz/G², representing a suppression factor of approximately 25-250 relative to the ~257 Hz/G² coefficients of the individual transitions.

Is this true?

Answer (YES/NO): NO